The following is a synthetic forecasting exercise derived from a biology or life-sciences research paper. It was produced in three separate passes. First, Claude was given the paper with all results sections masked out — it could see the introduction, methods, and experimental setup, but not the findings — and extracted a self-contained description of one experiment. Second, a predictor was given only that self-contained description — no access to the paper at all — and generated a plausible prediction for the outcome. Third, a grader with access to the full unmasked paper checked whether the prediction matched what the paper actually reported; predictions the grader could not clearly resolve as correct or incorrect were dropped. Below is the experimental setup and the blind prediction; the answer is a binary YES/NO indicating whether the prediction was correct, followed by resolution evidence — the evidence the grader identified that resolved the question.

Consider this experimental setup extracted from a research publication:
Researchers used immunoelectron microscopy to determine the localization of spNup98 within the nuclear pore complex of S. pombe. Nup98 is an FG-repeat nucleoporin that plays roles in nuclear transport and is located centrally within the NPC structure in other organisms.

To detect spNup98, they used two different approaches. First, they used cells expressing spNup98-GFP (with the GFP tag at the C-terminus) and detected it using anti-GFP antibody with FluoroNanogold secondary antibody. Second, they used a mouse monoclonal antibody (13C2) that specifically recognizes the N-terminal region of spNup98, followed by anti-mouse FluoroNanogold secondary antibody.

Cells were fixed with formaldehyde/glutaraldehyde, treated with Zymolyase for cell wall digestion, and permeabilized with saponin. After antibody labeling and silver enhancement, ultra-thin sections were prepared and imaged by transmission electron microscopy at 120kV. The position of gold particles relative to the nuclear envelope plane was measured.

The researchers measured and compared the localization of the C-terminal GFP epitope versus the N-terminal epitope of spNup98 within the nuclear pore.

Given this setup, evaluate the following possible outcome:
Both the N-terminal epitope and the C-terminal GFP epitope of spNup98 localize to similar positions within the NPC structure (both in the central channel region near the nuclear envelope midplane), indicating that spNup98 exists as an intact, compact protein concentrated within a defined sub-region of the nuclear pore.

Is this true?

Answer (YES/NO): NO